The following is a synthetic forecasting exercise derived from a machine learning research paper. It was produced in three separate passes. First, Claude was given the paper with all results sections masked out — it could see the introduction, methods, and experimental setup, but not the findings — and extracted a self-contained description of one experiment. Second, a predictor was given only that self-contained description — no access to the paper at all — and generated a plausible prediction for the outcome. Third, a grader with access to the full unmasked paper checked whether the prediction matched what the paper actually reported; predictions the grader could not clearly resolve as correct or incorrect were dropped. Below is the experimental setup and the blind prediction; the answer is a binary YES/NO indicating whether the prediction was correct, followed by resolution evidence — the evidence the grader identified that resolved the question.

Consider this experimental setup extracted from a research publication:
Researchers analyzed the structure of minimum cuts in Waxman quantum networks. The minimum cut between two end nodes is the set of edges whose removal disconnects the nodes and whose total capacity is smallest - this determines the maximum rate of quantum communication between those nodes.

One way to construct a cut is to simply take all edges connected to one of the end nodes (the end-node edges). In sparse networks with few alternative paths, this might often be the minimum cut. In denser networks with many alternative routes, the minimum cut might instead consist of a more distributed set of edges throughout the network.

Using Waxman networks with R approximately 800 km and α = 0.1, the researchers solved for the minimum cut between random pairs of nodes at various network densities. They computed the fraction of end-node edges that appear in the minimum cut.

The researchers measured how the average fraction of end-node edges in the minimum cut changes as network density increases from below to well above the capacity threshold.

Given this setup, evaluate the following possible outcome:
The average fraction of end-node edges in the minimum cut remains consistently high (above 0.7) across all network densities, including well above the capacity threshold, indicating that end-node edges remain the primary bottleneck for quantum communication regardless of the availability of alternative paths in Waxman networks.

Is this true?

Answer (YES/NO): NO